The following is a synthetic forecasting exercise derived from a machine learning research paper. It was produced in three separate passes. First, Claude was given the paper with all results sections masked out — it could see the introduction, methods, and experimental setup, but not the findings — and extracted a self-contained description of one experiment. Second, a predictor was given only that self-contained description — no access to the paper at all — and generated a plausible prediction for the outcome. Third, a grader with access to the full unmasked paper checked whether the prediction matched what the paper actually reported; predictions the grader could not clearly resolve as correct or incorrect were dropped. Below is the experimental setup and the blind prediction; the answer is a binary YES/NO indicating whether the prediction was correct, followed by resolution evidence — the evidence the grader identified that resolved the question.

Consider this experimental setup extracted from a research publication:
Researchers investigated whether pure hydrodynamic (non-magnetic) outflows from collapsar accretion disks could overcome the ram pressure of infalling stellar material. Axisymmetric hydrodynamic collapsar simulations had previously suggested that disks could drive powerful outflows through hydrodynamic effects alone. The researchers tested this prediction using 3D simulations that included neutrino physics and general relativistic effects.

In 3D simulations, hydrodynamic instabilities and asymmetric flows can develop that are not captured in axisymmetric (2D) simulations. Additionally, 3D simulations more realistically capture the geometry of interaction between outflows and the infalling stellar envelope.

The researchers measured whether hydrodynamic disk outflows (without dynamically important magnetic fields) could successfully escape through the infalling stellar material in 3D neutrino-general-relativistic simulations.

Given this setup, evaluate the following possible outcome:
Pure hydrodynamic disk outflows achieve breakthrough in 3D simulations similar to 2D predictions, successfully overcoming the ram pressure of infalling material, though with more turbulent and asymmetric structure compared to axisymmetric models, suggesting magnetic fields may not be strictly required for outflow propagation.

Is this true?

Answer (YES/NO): NO